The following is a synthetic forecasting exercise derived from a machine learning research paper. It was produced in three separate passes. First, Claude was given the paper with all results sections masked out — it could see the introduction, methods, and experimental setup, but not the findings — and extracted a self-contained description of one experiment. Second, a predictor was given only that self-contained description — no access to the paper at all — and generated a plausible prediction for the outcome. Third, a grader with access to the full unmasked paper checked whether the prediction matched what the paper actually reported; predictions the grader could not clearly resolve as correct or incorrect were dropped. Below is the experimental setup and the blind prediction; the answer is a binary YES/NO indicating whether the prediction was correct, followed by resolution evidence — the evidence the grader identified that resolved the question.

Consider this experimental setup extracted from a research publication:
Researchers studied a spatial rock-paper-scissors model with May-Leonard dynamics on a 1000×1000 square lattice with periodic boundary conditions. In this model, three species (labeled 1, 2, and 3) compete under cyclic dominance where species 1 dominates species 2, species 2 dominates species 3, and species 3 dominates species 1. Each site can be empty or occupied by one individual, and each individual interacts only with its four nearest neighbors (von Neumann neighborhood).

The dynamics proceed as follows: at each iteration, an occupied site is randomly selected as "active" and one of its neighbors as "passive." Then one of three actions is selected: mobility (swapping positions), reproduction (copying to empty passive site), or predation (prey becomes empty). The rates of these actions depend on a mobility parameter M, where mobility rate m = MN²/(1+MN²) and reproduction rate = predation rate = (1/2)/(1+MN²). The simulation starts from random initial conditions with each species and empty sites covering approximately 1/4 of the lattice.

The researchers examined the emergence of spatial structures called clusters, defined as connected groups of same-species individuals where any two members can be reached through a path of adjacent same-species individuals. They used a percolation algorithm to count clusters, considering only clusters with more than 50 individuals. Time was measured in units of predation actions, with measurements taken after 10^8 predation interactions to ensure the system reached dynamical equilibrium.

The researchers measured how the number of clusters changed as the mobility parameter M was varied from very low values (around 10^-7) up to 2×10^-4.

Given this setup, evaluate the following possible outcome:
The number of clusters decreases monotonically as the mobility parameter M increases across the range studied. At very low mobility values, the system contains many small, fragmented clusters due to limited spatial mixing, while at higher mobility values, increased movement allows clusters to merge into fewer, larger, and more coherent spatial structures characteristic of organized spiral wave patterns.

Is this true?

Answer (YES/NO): NO